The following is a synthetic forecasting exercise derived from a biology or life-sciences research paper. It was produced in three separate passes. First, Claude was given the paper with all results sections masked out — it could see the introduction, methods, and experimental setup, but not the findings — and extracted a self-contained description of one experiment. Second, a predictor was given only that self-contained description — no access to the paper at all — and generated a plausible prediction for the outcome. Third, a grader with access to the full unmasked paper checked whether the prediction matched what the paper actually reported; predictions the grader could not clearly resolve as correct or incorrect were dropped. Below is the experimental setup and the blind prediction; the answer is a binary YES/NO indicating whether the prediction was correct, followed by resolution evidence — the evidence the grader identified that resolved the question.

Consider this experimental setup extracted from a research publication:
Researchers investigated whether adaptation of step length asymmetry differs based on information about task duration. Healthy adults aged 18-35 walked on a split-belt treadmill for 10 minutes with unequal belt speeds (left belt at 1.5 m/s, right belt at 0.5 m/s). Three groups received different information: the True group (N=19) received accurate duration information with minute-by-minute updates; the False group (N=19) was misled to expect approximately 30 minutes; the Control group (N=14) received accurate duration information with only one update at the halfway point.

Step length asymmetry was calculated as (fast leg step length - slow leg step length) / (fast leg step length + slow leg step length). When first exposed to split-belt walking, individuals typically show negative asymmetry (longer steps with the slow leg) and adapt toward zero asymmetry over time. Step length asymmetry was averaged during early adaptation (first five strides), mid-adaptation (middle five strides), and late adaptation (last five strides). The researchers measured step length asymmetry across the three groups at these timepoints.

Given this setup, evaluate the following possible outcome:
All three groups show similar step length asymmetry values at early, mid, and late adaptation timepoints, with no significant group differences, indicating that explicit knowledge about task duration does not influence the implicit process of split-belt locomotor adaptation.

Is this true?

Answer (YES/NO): NO